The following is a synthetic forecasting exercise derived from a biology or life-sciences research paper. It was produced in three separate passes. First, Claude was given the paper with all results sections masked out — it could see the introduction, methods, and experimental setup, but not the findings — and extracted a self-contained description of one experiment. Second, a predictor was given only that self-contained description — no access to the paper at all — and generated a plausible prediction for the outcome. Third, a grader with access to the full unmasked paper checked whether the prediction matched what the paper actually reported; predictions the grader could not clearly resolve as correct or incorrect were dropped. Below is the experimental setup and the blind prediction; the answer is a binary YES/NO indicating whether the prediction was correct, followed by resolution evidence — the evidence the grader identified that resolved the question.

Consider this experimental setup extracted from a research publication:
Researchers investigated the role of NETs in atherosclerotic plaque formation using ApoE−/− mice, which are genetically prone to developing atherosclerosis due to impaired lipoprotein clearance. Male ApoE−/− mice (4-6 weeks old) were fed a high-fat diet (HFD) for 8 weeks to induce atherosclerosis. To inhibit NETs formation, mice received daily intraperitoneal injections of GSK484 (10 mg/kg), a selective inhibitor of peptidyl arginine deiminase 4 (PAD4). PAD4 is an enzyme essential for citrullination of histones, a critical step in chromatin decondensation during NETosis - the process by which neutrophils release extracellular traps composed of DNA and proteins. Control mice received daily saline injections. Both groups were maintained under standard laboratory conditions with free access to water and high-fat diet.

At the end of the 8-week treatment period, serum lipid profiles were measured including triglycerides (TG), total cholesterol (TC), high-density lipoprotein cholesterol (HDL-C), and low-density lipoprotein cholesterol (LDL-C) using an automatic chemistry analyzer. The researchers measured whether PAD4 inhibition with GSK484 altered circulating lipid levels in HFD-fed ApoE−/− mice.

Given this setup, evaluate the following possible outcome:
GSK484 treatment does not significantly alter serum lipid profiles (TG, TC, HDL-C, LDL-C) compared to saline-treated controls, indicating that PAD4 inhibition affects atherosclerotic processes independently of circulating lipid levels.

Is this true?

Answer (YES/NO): YES